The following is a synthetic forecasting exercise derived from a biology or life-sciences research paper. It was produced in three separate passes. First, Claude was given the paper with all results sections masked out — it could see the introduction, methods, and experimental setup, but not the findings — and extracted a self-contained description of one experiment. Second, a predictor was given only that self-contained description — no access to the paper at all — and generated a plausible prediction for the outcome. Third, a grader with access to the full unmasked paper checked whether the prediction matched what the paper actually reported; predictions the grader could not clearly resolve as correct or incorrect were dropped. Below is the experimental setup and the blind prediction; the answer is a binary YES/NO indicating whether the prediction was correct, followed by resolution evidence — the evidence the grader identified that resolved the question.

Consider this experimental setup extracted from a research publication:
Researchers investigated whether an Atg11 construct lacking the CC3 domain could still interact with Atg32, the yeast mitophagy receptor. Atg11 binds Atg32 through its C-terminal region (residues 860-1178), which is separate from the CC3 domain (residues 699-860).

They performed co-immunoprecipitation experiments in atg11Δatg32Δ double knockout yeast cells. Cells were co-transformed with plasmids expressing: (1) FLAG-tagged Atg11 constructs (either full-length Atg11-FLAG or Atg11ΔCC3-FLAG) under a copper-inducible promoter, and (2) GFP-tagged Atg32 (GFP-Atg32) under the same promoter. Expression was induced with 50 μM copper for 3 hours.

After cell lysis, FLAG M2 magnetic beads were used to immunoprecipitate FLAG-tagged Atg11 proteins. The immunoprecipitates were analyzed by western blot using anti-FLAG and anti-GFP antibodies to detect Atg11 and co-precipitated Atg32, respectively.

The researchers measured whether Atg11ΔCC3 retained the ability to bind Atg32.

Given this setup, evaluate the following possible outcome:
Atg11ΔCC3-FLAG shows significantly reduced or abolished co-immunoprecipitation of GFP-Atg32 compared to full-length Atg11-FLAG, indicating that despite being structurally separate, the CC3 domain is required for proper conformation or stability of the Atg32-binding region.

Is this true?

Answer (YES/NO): NO